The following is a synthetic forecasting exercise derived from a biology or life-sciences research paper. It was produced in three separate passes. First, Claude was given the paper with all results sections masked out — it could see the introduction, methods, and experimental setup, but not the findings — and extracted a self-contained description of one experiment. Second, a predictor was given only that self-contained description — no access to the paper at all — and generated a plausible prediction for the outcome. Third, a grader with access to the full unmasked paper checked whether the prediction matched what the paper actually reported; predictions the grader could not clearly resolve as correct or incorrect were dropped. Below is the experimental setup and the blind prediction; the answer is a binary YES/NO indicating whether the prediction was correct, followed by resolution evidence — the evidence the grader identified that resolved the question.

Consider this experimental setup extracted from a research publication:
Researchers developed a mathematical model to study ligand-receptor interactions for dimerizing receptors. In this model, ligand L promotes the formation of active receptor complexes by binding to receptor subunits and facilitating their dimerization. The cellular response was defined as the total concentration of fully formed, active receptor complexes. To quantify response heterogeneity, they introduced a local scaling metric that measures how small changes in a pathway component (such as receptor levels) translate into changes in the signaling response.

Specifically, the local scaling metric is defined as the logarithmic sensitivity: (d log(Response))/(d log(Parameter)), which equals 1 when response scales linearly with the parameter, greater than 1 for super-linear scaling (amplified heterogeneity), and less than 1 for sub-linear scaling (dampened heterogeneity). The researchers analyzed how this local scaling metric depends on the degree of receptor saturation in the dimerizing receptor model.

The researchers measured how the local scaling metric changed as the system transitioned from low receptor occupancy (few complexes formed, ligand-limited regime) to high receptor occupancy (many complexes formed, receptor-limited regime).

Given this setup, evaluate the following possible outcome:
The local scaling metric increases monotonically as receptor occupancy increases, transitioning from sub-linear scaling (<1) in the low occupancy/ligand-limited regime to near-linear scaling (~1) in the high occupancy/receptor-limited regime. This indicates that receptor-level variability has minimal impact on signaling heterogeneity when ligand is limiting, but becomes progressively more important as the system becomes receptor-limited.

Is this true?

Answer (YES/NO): NO